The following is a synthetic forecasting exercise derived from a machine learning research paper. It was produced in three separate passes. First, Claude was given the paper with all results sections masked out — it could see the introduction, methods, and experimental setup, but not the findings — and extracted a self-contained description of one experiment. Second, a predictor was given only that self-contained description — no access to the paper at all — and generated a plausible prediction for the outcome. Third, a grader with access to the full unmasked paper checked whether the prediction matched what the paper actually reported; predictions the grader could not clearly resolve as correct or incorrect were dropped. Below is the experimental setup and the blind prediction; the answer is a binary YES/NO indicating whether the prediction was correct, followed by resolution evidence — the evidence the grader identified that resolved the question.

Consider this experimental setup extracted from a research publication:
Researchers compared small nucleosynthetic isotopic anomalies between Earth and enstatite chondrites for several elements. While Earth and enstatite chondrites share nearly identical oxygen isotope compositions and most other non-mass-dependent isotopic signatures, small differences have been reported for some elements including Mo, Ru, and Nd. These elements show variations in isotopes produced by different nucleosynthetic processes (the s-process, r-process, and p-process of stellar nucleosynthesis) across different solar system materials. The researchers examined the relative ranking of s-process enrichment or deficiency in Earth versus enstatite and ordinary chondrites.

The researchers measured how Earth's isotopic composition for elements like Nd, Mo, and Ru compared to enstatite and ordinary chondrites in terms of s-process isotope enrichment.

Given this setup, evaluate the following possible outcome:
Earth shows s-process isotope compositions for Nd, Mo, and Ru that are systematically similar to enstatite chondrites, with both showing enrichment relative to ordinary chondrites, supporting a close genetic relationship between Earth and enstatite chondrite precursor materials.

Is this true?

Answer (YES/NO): NO